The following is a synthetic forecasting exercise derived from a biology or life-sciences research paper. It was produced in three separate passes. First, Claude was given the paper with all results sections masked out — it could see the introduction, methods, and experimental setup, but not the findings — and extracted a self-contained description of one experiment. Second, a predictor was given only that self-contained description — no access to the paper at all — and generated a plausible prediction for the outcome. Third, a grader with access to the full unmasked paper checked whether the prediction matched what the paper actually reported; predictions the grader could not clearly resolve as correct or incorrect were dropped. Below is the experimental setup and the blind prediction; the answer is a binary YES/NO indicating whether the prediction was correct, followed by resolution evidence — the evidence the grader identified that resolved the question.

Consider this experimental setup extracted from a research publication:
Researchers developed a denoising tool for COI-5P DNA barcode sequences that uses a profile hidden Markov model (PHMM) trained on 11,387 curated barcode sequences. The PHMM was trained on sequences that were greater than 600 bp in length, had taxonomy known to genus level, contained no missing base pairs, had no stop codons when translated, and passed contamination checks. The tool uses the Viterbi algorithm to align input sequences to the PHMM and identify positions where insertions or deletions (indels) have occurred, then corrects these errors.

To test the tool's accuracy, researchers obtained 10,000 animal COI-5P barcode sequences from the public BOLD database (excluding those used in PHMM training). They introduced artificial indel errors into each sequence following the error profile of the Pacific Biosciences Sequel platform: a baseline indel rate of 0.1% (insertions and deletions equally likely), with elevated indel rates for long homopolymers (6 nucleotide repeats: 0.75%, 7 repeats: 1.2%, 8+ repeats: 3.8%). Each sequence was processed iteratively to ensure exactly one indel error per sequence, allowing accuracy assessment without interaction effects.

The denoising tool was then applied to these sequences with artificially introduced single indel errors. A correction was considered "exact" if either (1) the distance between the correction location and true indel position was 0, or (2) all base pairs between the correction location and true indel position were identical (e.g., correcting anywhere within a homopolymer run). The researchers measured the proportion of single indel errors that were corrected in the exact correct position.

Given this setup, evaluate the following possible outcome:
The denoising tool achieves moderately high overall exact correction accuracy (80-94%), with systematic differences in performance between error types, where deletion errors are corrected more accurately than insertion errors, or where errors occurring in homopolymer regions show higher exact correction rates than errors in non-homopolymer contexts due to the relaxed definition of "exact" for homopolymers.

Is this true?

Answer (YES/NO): NO